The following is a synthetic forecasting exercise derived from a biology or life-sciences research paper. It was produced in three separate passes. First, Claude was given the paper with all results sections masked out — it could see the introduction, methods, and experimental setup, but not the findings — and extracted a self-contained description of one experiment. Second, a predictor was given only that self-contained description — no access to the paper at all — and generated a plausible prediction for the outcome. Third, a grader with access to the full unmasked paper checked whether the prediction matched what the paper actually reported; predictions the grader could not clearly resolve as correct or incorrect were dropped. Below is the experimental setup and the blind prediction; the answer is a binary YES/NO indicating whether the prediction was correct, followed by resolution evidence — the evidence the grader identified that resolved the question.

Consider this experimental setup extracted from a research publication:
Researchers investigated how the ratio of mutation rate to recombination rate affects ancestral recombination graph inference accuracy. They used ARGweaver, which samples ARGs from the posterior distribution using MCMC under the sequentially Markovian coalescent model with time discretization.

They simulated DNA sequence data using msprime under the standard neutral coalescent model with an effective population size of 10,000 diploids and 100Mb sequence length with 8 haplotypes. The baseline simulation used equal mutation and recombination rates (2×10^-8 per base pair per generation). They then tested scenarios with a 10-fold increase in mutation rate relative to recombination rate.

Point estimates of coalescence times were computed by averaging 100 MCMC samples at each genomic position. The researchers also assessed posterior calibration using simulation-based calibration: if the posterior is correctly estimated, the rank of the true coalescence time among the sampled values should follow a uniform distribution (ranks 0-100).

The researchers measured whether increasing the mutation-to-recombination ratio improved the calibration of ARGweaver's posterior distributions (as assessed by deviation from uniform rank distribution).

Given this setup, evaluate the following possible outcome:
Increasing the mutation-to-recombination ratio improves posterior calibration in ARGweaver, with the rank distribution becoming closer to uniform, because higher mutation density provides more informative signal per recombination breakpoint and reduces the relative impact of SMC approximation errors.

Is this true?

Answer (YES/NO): NO